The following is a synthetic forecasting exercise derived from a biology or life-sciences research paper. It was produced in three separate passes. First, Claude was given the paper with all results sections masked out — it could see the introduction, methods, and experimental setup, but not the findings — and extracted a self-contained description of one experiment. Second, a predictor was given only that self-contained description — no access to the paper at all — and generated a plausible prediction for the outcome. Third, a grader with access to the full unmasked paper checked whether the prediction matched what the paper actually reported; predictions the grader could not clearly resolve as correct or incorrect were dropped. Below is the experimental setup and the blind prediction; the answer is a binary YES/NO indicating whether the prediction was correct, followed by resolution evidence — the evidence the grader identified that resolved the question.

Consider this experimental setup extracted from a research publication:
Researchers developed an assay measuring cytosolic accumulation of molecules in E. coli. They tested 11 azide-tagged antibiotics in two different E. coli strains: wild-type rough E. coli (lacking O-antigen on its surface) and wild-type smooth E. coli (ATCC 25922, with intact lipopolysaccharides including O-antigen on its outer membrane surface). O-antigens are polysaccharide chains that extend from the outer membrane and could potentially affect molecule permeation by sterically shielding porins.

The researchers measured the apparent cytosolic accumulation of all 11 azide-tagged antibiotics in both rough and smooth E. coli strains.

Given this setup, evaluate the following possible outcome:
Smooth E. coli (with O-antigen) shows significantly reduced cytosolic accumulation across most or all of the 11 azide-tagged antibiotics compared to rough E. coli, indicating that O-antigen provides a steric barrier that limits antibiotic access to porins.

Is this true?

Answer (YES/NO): NO